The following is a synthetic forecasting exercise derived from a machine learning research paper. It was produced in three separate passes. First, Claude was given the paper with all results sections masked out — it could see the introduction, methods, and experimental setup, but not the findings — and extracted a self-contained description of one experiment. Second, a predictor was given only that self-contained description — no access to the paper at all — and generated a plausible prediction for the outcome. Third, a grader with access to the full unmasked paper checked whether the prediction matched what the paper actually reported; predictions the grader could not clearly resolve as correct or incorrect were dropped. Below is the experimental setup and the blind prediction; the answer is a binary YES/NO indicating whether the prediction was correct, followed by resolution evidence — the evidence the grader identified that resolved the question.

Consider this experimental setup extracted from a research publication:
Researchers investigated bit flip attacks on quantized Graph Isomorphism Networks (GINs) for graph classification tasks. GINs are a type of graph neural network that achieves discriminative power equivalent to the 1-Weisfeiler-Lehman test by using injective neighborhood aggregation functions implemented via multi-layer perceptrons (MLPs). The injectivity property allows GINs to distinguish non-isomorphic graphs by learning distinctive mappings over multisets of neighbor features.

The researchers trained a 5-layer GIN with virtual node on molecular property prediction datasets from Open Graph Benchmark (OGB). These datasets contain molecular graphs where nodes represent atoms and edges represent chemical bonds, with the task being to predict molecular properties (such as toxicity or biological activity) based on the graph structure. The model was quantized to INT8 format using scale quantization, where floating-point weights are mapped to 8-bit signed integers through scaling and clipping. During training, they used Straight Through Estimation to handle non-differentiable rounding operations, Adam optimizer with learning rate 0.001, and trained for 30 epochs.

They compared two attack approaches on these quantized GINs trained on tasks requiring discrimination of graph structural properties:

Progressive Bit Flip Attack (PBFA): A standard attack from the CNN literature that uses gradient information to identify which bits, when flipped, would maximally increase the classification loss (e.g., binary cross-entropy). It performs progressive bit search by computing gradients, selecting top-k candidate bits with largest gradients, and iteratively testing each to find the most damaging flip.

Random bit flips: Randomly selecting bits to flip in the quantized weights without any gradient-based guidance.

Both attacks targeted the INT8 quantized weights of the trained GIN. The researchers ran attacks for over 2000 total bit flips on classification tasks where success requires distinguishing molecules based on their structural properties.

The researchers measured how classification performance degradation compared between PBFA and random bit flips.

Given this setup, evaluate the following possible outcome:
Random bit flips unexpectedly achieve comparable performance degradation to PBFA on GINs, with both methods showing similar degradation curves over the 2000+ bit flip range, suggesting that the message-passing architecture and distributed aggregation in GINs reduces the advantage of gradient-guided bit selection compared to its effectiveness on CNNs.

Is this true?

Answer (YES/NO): YES